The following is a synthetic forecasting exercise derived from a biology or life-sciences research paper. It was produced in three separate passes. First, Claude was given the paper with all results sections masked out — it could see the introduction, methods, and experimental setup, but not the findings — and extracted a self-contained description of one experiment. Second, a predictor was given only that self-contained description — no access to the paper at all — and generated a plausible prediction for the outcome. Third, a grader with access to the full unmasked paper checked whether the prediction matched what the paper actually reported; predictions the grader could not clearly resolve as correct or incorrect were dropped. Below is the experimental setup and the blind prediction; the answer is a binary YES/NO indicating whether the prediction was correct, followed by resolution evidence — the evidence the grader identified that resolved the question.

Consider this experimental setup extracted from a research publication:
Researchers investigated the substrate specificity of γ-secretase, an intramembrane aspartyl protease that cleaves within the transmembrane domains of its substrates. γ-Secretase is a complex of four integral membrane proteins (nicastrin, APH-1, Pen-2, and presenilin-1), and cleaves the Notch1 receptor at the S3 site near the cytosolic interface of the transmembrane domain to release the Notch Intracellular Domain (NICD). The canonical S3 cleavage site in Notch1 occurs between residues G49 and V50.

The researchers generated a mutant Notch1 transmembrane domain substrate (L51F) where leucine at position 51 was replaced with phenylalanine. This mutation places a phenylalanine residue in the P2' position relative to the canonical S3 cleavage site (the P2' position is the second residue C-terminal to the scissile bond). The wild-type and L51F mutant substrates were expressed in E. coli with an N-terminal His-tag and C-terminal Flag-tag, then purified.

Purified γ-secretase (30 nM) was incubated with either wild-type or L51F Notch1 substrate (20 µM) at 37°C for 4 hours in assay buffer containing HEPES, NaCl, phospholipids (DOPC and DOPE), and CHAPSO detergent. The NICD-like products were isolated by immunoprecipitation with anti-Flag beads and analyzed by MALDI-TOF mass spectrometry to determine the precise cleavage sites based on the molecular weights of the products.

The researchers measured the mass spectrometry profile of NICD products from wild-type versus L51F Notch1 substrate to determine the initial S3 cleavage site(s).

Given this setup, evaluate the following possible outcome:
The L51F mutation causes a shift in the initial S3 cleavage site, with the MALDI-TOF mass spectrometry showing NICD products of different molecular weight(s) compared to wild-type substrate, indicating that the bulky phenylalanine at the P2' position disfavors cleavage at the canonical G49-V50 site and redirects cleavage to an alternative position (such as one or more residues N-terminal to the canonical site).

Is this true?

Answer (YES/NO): YES